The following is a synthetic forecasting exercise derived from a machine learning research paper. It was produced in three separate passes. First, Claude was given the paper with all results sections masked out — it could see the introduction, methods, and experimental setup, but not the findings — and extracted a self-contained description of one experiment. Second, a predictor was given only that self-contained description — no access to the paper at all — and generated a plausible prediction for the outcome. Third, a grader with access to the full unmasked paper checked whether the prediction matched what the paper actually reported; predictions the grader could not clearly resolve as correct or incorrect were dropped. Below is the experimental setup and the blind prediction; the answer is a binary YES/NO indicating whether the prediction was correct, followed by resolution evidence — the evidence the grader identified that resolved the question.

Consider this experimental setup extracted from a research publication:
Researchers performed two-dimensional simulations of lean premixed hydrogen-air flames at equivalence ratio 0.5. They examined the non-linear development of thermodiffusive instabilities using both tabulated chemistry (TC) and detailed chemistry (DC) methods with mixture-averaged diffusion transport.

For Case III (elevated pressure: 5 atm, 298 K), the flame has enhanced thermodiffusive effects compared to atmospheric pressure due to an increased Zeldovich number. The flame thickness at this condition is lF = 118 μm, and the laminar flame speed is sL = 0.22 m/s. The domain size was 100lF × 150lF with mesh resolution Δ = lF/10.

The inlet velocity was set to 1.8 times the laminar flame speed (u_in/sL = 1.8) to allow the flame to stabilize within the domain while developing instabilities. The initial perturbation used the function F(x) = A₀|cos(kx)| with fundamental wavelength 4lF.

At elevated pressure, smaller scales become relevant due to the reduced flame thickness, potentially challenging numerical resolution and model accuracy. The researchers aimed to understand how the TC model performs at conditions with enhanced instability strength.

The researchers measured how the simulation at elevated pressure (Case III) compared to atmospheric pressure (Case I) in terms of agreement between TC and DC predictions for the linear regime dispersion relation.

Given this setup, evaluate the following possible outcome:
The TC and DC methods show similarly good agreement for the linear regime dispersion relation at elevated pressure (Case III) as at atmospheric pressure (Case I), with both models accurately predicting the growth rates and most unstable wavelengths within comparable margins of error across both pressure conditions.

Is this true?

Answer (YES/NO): NO